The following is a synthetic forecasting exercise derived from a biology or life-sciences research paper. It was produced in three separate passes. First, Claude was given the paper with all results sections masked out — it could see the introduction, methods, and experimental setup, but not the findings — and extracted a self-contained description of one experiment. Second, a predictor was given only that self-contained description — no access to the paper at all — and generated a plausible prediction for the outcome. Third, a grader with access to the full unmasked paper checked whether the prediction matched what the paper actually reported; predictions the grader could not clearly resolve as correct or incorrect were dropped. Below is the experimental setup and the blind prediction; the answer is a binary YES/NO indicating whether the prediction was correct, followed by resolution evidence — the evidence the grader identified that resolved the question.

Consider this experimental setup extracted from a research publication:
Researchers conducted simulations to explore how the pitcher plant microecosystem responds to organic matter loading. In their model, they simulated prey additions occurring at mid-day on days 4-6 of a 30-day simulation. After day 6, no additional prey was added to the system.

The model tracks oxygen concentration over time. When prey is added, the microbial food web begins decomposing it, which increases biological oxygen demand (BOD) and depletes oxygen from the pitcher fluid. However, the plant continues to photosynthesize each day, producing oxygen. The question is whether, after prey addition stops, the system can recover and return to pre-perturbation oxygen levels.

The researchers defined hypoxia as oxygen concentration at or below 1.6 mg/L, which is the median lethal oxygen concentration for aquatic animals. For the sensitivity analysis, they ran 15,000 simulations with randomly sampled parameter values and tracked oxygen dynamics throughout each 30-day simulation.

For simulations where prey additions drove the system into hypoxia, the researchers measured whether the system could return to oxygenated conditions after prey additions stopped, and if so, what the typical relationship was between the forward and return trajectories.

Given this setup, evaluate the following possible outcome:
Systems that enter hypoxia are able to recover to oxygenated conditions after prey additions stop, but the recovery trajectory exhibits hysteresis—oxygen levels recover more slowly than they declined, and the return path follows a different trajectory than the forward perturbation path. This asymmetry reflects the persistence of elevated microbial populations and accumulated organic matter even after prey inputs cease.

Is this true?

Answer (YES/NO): YES